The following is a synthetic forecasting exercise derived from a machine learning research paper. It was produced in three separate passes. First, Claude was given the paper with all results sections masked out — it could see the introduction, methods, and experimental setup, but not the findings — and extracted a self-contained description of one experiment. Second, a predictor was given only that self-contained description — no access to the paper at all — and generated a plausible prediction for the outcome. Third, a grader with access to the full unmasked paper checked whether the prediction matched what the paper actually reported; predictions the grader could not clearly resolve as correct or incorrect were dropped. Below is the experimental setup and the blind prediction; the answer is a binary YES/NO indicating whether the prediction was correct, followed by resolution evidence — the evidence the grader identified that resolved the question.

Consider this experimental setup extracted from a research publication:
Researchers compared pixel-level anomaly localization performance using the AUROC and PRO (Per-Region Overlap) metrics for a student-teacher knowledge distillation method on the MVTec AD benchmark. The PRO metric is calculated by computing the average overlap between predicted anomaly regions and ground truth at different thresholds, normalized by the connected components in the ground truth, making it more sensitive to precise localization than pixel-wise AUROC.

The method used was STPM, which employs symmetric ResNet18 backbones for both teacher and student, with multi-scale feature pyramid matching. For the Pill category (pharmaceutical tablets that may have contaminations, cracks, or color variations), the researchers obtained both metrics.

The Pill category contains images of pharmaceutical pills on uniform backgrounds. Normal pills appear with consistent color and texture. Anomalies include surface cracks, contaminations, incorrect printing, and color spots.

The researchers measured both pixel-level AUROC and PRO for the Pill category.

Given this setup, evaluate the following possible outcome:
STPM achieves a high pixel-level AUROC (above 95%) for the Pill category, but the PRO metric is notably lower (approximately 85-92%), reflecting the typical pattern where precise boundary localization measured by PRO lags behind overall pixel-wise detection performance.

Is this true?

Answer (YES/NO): NO